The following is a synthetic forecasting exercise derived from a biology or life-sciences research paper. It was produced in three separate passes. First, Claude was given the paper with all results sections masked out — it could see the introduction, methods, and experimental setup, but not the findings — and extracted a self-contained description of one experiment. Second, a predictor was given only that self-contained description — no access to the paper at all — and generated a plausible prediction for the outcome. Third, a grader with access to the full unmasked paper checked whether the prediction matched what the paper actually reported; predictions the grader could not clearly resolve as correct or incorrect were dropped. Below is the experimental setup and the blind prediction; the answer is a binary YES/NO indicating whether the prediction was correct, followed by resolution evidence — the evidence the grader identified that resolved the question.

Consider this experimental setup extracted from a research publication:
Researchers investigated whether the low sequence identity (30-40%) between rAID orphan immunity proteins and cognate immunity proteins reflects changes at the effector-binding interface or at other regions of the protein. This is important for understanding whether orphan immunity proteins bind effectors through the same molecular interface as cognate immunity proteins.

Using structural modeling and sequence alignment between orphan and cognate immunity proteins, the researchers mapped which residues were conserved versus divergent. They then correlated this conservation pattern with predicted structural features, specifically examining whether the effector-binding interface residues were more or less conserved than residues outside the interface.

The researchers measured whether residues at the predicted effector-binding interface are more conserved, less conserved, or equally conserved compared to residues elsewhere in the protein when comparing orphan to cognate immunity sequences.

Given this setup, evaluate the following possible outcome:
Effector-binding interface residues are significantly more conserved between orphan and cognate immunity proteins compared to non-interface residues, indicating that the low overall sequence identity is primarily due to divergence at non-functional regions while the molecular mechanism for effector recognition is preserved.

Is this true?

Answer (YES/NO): YES